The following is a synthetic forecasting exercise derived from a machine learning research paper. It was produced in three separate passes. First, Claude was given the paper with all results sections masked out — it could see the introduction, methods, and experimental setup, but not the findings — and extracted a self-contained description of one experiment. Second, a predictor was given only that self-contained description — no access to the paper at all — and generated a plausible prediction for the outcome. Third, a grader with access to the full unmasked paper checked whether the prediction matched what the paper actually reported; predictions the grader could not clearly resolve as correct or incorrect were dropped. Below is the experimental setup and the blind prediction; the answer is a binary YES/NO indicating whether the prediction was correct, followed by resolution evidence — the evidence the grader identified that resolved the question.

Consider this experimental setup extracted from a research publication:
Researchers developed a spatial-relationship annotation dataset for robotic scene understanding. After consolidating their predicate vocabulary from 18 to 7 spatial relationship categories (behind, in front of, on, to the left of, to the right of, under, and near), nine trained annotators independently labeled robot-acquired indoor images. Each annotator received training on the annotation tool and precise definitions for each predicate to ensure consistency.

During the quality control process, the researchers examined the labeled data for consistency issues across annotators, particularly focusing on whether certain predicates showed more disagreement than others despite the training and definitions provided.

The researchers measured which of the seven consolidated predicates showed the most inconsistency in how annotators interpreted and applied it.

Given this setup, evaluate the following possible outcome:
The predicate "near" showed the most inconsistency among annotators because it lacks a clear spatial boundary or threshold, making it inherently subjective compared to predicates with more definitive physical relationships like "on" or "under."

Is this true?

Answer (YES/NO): YES